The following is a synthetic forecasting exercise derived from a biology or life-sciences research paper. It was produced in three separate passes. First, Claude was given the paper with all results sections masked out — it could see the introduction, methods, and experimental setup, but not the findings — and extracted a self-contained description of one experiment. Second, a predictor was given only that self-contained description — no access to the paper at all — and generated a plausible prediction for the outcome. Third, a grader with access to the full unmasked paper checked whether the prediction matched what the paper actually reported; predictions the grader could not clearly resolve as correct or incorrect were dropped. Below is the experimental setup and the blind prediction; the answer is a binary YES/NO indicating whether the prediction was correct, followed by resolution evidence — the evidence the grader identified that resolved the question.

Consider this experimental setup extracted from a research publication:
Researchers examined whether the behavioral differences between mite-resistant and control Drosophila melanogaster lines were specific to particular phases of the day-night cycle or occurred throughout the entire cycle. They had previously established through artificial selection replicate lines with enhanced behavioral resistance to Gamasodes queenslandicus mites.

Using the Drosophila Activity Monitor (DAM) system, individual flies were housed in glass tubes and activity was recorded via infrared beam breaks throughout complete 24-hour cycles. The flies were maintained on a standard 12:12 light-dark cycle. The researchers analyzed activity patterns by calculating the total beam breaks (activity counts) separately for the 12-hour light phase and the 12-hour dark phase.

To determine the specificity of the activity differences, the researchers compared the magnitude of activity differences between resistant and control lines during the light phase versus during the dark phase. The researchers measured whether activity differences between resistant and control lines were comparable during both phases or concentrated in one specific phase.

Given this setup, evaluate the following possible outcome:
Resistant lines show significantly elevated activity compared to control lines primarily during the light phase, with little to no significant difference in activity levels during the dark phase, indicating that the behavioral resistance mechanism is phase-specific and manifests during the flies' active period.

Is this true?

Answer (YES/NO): NO